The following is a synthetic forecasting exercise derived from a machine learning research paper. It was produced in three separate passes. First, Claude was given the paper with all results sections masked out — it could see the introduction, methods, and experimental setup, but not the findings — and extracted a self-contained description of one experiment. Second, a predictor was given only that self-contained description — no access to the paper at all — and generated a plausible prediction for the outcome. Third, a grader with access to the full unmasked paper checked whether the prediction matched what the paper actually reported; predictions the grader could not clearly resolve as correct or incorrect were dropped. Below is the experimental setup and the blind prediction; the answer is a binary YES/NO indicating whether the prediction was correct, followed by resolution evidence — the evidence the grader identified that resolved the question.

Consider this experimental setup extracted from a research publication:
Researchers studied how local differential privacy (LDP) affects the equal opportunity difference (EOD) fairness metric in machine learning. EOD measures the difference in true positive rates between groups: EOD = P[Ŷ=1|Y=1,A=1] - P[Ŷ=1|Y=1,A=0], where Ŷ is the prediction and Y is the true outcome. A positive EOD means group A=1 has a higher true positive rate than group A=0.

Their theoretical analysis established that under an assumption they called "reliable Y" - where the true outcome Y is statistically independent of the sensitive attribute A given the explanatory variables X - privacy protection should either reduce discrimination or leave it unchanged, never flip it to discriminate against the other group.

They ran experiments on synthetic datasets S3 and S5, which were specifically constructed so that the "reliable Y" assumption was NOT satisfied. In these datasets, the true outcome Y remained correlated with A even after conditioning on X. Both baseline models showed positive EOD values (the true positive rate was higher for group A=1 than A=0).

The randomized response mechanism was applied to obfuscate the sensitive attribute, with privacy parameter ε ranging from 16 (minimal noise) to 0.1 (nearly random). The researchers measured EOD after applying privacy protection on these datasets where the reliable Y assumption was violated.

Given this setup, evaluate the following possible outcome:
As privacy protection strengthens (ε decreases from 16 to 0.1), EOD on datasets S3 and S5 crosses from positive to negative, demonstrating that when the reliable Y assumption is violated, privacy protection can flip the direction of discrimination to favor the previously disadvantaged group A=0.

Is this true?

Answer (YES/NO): YES